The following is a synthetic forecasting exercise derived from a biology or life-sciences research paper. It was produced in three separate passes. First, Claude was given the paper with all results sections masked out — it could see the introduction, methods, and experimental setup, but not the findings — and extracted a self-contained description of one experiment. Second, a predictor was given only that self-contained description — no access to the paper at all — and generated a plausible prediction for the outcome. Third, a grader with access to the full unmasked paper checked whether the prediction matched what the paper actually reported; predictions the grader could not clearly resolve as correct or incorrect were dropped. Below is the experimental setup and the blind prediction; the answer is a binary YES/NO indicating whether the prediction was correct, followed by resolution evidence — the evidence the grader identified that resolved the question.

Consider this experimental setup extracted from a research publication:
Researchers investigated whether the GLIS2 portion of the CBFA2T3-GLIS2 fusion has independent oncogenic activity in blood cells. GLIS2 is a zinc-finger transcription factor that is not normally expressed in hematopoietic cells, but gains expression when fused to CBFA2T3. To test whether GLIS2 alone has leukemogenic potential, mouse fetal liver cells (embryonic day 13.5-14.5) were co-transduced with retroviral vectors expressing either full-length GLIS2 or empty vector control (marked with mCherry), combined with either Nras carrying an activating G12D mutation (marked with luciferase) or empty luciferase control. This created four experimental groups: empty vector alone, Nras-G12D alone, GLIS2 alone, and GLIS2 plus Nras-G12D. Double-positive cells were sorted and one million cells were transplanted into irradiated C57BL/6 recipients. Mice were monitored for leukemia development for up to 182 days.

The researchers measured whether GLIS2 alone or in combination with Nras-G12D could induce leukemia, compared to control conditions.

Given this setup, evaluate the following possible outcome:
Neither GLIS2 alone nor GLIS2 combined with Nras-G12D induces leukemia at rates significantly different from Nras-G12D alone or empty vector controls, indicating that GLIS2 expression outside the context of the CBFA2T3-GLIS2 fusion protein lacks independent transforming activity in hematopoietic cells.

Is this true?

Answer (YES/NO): NO